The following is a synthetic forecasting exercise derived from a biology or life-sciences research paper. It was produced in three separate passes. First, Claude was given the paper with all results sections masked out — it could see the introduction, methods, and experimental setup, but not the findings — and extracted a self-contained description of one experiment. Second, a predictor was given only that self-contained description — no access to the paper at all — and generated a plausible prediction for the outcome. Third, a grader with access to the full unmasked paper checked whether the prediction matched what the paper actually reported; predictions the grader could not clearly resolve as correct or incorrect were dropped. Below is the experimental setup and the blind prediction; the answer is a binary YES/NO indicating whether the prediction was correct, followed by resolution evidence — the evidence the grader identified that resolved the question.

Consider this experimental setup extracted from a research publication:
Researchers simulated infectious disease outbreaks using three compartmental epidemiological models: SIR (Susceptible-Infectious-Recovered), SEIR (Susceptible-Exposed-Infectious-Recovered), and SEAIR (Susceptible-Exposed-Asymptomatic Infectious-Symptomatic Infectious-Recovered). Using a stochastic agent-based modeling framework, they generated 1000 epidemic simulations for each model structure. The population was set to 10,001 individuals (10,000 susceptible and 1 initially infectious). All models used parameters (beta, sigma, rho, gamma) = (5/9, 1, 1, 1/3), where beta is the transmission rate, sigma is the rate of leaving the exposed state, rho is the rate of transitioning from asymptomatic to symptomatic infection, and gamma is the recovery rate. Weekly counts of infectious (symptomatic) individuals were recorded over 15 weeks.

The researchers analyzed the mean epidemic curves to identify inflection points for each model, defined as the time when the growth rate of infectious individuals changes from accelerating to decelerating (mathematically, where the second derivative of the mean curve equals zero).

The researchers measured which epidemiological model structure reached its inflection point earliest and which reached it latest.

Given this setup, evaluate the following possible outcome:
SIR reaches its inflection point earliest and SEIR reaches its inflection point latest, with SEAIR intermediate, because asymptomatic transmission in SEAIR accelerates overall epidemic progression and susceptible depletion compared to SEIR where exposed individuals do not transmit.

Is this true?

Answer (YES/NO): YES